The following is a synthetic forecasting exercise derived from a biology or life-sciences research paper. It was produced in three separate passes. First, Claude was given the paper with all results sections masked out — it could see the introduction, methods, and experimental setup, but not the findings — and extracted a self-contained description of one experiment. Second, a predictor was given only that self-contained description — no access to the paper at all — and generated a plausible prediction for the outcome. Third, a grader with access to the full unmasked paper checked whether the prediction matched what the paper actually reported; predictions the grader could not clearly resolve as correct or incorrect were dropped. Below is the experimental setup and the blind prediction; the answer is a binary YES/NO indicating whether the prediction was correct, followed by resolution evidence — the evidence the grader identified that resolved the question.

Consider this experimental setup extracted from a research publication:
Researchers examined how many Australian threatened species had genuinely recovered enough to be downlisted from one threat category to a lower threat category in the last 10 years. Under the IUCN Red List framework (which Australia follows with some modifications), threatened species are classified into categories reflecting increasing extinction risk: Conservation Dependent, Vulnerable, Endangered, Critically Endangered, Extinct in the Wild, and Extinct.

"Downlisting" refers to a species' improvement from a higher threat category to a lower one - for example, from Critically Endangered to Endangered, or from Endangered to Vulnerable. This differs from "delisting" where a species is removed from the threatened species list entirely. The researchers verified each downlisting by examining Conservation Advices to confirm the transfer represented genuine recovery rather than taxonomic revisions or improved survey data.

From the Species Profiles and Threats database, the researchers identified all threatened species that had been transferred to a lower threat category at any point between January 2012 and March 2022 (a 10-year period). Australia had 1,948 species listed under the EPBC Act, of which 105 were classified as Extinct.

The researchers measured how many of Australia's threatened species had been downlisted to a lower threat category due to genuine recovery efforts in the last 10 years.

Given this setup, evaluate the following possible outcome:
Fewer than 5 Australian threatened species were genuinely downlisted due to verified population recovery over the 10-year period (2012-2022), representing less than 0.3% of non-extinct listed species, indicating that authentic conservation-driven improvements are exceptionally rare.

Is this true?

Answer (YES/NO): NO